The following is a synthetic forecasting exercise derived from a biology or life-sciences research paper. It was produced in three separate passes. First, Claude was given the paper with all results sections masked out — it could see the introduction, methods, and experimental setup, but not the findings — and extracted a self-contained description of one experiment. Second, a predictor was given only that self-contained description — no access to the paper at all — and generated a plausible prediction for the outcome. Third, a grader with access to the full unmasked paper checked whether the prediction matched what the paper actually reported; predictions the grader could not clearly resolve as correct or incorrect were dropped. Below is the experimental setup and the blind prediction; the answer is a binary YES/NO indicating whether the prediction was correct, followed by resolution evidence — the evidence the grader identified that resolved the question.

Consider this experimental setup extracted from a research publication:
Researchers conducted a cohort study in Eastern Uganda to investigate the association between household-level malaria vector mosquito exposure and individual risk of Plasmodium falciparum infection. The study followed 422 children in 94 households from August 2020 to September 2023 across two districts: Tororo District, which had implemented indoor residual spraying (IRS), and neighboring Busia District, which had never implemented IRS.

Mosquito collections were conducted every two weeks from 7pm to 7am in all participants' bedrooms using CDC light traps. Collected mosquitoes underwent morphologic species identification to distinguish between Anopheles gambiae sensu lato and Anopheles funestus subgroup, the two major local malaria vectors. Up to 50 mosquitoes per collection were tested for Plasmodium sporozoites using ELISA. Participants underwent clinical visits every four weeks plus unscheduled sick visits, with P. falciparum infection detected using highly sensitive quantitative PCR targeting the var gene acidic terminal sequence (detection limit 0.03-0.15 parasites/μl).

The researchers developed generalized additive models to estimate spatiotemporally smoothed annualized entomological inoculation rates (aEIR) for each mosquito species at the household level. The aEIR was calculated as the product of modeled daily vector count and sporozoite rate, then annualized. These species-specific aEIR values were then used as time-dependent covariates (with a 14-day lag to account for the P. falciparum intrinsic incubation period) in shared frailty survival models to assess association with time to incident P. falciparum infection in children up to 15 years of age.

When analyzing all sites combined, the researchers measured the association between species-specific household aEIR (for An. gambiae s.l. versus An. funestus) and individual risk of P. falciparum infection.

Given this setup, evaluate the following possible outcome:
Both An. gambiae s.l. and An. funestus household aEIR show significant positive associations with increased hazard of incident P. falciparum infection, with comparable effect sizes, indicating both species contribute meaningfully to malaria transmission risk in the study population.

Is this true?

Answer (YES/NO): NO